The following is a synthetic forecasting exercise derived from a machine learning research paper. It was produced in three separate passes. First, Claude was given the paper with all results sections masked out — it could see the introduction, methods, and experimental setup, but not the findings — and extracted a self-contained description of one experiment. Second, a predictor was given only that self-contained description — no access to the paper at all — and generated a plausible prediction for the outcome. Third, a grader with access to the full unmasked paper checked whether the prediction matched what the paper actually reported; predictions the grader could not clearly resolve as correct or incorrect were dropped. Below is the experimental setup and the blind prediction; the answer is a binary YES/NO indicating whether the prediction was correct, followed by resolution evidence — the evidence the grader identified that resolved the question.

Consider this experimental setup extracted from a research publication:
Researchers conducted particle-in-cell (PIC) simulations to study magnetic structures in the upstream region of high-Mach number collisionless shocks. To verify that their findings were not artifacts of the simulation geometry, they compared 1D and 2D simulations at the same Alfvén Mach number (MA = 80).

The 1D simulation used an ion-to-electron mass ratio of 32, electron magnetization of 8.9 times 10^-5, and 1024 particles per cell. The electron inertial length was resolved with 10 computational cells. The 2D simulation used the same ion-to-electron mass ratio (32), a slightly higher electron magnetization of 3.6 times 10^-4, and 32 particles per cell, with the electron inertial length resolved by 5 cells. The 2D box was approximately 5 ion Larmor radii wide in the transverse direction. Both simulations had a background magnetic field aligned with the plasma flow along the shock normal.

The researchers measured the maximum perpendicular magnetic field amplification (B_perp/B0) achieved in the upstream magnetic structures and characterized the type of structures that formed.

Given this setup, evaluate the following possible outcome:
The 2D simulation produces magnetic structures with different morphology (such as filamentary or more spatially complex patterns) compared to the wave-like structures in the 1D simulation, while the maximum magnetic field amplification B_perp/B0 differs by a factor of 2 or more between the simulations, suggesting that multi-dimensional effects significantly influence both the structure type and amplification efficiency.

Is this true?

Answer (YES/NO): NO